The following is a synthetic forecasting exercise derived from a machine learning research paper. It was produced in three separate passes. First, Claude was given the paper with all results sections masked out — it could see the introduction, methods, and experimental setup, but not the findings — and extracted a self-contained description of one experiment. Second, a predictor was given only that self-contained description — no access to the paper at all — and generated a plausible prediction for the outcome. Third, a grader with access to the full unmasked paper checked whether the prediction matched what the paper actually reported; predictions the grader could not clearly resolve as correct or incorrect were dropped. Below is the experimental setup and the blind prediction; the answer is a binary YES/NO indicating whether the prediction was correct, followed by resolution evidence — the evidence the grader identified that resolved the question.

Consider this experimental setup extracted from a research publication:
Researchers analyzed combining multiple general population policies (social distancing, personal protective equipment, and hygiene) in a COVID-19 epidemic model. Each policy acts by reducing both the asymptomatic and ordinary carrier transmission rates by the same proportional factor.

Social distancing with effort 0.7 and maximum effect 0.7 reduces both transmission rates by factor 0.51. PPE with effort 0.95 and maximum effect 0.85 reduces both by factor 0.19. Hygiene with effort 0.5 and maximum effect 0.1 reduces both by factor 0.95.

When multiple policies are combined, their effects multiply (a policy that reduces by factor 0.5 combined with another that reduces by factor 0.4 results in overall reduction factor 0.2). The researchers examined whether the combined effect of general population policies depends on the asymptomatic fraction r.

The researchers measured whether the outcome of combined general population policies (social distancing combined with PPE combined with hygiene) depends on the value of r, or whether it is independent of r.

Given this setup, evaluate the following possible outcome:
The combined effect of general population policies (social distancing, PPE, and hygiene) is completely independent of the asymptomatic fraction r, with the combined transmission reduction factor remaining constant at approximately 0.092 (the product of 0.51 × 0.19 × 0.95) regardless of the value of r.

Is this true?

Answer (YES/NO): YES